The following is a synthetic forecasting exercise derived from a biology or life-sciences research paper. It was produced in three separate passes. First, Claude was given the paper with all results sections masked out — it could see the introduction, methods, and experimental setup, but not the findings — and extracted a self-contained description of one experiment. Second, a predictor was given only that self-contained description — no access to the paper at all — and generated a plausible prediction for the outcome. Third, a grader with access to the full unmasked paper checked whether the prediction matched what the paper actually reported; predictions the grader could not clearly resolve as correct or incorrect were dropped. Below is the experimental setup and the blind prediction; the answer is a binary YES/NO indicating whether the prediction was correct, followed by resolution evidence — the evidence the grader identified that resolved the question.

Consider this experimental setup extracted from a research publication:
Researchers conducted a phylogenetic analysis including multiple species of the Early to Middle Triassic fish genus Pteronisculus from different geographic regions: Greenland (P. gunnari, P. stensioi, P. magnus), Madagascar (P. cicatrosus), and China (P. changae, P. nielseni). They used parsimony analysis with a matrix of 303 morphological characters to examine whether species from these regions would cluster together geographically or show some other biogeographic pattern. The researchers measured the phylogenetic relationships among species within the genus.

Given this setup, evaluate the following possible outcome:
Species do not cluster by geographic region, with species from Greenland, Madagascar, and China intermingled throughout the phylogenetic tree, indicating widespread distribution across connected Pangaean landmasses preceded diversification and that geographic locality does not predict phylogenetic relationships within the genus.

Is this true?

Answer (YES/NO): NO